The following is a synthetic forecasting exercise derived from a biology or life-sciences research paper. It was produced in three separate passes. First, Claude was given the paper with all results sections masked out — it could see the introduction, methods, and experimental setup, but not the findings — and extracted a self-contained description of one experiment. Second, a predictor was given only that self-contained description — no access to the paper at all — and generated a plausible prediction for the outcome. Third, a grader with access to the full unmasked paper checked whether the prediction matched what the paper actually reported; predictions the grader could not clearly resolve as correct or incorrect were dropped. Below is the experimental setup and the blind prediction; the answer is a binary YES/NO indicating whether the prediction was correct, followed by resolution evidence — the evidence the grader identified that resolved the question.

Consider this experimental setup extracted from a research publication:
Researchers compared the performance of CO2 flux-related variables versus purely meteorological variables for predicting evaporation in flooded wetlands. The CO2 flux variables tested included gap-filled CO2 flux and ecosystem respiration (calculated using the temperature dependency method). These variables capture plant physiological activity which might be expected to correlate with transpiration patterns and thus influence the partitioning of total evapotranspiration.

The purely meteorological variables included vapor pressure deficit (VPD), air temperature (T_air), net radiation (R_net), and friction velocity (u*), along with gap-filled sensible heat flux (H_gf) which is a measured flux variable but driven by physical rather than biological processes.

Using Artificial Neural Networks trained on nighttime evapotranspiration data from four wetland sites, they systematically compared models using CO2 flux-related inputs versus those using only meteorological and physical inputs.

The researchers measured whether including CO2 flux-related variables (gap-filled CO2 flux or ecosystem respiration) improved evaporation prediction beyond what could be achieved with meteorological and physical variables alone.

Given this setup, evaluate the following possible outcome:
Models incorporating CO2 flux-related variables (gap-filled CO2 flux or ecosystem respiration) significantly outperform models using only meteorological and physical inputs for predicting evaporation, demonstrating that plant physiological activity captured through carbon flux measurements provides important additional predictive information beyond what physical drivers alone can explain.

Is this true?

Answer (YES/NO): NO